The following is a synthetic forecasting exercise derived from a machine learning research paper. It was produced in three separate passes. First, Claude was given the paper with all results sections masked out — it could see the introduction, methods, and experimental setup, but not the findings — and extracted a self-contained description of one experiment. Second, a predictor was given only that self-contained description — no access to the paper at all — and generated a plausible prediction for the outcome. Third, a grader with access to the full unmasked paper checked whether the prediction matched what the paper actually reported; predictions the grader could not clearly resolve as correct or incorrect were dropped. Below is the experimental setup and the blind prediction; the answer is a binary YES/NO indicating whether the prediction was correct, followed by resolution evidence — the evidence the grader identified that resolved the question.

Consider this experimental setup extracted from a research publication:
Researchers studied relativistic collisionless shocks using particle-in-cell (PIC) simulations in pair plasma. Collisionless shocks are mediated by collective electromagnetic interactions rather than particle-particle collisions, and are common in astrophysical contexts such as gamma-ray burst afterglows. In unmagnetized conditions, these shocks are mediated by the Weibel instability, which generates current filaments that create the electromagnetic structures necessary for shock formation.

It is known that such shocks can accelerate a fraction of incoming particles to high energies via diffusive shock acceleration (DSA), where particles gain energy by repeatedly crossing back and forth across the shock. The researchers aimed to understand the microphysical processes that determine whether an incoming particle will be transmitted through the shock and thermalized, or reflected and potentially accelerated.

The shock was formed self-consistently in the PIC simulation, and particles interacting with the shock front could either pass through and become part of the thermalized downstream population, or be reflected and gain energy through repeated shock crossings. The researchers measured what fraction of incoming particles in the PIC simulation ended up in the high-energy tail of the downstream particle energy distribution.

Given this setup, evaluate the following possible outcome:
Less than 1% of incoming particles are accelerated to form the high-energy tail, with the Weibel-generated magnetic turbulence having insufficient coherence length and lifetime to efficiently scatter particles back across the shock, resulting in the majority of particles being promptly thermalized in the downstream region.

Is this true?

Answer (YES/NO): NO